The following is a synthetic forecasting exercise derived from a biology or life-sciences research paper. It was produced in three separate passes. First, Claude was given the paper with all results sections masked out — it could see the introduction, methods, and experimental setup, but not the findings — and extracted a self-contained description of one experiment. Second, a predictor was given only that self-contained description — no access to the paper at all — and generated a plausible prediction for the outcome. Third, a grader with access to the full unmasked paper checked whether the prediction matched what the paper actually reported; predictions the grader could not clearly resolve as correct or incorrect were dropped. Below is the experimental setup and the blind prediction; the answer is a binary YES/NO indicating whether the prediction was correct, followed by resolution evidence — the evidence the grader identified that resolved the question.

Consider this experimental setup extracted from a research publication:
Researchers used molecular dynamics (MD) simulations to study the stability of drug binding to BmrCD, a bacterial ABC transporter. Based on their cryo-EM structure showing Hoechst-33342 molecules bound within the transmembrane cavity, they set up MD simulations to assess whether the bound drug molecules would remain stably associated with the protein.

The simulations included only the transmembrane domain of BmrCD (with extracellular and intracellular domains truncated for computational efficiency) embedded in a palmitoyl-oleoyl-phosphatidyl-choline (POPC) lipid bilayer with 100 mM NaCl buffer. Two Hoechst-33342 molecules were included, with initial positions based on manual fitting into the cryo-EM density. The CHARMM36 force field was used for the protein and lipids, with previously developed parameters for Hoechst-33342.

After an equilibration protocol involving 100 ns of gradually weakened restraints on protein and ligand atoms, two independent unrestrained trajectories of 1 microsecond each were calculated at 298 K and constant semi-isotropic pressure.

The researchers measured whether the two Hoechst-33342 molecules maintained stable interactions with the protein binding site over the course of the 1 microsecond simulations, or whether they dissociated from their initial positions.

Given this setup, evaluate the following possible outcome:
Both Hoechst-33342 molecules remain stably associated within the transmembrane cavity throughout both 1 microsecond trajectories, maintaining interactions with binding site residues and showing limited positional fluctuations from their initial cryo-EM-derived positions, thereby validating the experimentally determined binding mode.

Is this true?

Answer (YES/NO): YES